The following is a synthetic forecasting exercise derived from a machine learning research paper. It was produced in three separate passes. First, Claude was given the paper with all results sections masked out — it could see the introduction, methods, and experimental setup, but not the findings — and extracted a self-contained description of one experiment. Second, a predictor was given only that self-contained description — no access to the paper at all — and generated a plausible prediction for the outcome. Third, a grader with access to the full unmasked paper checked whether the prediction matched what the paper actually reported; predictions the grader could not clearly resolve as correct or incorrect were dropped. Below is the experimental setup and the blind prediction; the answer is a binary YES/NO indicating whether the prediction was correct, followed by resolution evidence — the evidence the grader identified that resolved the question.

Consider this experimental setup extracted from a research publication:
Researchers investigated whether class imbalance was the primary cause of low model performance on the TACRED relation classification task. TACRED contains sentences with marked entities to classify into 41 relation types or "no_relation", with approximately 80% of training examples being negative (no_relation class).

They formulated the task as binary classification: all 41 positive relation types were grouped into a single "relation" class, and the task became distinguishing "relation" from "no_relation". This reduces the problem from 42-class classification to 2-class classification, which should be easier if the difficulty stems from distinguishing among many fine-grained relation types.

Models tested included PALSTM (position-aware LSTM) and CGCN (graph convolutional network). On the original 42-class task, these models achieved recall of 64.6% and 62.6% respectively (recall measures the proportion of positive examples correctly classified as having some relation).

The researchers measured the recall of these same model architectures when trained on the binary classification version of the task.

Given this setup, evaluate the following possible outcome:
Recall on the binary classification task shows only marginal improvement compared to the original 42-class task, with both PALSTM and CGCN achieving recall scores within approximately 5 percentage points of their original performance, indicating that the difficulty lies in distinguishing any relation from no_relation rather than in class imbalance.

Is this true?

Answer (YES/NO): YES